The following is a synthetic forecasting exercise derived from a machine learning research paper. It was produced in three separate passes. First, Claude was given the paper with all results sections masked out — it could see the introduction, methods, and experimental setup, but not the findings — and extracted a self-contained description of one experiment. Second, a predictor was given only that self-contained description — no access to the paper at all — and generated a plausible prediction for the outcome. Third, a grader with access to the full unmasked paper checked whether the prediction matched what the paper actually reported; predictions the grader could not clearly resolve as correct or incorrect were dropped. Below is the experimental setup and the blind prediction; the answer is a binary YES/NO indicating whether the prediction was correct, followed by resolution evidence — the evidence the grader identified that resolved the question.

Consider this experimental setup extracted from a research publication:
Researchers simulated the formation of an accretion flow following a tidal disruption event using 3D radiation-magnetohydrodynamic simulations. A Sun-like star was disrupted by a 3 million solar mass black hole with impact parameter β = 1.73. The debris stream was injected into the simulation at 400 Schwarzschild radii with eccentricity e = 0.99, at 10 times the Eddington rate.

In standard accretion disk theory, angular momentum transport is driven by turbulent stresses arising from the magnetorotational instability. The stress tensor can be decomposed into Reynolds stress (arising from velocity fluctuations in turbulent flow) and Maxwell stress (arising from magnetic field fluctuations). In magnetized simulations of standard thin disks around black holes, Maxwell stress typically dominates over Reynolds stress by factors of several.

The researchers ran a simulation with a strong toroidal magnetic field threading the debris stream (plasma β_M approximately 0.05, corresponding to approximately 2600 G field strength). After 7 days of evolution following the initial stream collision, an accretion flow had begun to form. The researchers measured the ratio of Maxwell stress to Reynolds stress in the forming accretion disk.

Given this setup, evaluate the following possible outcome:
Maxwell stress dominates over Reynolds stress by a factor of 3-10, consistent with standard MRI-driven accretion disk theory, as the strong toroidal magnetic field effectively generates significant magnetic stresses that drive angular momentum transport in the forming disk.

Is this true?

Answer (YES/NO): NO